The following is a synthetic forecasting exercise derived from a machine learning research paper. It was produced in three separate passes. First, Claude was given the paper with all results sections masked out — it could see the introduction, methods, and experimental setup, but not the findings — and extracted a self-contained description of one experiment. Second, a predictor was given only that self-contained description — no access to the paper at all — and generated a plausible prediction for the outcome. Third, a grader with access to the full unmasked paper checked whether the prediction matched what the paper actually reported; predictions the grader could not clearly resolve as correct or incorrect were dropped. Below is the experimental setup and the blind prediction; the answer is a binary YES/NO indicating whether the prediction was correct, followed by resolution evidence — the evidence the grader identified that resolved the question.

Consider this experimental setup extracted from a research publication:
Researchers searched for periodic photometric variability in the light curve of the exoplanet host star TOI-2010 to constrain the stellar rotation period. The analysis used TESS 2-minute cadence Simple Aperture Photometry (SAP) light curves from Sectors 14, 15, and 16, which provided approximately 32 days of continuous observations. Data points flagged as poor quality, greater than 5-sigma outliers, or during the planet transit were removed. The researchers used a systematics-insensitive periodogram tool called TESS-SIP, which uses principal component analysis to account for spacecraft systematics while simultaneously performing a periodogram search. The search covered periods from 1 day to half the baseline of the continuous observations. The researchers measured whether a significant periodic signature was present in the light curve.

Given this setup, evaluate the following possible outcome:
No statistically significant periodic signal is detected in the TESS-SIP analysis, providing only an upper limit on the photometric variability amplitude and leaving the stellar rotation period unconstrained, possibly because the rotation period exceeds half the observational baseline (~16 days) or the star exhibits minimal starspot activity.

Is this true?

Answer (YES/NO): NO